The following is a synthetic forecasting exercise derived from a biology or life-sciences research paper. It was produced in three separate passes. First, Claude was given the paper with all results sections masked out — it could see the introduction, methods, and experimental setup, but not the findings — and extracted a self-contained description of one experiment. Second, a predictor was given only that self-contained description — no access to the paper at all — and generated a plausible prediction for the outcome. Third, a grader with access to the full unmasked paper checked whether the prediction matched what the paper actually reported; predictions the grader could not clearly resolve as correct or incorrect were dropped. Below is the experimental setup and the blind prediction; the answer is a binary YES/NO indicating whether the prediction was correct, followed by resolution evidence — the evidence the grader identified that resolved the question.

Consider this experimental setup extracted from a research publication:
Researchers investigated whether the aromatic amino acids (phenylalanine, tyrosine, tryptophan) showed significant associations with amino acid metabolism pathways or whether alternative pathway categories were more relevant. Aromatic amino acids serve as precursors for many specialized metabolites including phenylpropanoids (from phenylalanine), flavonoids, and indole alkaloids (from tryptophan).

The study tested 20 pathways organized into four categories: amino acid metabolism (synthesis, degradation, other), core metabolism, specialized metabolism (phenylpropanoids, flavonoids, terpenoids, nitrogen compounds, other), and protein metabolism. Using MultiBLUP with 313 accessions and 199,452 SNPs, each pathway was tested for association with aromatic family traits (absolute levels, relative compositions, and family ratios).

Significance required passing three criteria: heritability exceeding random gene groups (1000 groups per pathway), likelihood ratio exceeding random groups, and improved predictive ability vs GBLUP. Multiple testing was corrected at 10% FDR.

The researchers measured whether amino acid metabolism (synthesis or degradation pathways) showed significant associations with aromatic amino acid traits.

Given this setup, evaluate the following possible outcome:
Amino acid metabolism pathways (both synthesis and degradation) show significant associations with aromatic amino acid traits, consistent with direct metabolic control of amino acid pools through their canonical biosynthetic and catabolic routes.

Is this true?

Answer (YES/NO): NO